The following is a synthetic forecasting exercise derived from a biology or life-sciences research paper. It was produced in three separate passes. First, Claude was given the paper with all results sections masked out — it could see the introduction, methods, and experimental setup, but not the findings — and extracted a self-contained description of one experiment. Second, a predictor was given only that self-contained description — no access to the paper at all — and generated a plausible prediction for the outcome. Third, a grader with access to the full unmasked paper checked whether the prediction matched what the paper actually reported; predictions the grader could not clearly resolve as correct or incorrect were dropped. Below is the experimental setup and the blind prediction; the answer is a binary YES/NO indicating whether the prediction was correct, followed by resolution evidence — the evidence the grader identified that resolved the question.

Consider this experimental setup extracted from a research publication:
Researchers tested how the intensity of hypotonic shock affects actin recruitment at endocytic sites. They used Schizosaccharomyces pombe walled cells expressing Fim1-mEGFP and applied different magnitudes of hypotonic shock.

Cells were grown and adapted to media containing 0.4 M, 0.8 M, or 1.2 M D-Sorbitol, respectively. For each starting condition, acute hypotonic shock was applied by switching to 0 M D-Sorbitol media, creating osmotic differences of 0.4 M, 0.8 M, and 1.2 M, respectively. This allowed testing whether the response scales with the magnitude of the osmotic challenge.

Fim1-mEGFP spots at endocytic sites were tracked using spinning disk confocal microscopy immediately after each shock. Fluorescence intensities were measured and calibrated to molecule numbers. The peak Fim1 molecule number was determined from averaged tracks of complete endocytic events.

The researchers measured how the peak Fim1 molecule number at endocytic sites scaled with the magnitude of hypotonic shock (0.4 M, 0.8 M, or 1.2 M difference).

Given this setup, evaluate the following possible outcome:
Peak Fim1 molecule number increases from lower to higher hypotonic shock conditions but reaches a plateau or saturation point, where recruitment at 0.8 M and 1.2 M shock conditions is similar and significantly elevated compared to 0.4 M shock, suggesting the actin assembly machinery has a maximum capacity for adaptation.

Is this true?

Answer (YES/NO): NO